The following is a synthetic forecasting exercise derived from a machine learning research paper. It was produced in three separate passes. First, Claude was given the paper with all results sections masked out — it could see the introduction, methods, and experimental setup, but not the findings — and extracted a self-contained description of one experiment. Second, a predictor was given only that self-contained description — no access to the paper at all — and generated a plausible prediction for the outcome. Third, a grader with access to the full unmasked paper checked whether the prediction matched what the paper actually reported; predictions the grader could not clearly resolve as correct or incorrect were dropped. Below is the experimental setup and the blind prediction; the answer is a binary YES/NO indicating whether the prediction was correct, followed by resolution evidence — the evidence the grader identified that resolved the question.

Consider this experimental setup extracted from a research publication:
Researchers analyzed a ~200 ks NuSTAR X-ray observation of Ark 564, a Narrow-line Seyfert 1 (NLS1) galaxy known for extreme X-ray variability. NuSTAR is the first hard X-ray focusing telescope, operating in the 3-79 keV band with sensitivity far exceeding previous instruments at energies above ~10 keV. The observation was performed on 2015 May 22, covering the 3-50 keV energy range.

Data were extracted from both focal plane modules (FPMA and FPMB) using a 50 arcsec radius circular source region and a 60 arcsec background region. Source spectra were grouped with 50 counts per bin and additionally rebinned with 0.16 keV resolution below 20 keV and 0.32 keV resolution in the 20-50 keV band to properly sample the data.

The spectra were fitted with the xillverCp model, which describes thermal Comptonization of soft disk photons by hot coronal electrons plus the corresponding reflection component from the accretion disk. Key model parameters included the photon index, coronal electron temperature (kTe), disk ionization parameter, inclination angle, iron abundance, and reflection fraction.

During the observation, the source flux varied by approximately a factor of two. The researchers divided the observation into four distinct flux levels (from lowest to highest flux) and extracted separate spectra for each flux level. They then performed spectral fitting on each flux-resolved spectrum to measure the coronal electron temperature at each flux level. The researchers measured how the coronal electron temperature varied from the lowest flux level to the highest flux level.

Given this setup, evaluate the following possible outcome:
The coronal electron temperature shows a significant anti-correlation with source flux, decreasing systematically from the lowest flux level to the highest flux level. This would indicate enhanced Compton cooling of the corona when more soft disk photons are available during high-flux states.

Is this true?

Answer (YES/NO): YES